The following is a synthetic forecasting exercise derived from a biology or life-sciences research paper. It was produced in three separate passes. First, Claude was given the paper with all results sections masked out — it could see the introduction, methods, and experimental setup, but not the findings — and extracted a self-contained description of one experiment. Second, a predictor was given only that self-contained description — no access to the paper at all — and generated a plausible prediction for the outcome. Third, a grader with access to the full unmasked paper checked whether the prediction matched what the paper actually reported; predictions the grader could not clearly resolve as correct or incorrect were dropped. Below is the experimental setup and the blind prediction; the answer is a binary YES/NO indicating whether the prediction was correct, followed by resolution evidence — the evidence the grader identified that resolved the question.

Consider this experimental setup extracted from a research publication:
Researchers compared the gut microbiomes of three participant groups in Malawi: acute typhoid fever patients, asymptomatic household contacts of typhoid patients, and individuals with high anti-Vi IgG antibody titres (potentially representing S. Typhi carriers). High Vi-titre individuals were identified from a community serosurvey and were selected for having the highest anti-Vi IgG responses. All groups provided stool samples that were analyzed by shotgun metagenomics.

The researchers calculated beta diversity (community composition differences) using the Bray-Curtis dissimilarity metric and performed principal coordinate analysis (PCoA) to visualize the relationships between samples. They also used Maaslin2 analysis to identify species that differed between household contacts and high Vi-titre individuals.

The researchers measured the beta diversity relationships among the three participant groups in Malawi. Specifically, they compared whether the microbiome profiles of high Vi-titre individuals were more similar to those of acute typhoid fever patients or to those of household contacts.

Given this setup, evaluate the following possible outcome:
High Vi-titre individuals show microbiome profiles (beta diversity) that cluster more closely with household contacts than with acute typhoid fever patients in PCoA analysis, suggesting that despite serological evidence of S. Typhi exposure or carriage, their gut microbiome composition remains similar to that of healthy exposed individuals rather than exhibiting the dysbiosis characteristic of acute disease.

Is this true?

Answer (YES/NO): NO